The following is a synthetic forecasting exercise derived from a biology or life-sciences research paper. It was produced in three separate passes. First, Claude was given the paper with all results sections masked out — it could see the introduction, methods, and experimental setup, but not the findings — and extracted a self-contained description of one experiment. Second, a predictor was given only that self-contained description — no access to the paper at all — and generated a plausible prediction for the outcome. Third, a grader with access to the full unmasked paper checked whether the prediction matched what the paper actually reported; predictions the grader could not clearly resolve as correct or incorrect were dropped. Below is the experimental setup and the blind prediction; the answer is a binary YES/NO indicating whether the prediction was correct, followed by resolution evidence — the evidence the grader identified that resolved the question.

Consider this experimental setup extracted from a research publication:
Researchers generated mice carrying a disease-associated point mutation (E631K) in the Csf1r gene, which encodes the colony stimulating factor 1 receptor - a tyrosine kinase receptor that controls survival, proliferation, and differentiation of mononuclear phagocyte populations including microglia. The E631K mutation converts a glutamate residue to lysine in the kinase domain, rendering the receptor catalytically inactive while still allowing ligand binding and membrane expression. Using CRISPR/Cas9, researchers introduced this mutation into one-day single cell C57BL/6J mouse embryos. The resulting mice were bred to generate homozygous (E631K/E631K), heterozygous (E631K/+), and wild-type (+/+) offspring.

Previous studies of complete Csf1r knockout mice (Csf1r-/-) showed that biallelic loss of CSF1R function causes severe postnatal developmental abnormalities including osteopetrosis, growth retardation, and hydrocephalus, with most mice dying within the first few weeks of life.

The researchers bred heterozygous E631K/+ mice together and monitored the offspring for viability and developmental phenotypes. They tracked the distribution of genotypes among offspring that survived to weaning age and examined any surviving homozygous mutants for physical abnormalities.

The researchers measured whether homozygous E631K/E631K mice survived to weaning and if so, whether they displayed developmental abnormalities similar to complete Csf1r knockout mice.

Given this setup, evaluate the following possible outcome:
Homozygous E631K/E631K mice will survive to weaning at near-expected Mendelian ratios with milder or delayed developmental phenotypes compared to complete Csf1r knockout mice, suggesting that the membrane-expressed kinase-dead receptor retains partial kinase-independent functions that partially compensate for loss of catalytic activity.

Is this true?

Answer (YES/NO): NO